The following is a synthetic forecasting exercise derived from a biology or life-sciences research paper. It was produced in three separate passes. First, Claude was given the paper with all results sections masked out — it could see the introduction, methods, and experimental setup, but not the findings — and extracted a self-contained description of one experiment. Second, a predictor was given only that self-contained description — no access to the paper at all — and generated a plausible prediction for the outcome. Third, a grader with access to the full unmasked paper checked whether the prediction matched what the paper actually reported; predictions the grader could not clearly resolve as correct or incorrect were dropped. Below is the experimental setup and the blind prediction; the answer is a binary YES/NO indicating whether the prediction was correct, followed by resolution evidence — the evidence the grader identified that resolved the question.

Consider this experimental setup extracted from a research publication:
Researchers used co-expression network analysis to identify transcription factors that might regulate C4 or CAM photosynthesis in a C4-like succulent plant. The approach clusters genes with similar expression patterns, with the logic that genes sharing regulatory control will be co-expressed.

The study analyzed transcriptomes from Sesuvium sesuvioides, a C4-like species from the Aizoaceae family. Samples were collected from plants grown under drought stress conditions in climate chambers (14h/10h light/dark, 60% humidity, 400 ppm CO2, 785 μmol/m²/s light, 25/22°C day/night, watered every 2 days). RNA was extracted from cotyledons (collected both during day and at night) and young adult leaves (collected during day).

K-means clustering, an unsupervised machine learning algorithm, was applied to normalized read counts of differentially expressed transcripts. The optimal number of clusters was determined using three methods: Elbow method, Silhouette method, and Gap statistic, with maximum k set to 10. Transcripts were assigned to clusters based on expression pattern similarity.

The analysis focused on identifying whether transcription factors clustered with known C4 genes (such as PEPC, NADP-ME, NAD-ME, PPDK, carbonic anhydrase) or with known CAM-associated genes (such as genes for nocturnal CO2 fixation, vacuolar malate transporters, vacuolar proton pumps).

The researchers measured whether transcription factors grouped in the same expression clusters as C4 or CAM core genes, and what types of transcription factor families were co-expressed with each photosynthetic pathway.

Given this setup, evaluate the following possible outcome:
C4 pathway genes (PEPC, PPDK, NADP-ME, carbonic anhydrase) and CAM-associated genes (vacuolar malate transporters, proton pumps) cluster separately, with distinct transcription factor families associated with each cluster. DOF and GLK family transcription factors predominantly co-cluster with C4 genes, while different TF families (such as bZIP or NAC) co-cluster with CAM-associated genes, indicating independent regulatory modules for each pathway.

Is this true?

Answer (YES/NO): NO